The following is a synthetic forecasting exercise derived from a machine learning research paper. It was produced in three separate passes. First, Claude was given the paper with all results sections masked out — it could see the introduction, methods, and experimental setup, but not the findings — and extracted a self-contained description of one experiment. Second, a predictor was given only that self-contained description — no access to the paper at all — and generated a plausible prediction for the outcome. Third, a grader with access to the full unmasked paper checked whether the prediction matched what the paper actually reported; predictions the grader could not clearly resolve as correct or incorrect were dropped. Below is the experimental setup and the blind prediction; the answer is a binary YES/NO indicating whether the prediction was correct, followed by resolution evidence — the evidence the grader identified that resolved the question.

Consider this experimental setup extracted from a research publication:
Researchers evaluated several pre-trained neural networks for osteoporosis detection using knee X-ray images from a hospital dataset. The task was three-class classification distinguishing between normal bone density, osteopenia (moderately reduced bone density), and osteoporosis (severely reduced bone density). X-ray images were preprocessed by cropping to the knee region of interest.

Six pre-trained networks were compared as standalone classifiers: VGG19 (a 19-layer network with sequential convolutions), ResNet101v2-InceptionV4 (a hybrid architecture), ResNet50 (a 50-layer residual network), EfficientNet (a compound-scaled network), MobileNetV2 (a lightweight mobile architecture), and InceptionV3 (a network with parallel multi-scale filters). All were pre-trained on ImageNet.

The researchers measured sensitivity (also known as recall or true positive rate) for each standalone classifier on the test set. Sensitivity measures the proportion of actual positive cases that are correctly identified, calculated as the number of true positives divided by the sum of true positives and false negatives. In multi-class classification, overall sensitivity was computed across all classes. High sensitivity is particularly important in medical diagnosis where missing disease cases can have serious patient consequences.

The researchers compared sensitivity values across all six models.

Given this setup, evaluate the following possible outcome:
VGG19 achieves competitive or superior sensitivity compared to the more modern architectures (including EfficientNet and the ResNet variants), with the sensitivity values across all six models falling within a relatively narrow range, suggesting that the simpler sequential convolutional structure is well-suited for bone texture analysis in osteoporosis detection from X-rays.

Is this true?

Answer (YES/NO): NO